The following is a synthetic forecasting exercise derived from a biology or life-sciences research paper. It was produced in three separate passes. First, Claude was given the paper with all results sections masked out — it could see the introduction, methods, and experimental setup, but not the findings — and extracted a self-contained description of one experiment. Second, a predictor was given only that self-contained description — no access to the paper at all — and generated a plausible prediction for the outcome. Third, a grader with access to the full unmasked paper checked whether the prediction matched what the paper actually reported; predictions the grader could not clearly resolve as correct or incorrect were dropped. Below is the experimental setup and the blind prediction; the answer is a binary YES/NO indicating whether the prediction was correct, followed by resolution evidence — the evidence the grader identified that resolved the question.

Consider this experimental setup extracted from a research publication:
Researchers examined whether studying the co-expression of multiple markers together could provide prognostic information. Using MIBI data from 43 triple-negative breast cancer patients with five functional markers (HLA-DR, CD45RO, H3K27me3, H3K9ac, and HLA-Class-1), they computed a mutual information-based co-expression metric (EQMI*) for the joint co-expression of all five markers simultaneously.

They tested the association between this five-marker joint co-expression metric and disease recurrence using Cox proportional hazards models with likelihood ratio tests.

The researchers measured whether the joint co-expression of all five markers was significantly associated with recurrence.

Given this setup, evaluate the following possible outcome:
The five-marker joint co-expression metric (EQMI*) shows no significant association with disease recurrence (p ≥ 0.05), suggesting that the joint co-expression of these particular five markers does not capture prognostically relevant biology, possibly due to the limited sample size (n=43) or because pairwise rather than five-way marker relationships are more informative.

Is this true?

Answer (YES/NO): NO